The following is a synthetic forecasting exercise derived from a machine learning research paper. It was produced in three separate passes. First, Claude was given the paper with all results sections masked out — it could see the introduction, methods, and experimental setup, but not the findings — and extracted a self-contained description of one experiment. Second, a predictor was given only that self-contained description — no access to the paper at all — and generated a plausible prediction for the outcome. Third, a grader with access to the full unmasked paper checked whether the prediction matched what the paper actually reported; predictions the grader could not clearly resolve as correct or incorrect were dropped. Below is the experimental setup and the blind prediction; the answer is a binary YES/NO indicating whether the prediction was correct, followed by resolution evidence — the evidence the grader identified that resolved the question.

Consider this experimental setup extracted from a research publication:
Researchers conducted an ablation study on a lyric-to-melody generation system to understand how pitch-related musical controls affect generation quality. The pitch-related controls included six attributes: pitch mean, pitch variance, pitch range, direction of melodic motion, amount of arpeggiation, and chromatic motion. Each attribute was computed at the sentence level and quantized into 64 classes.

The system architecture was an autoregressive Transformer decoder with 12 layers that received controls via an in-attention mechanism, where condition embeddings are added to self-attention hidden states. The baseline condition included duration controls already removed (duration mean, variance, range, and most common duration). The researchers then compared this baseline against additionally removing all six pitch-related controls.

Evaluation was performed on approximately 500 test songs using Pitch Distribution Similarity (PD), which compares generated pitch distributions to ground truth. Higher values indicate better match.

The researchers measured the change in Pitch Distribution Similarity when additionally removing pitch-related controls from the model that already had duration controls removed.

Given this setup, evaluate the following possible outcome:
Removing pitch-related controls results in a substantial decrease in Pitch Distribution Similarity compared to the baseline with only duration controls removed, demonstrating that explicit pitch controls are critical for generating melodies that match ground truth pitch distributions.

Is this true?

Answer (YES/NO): YES